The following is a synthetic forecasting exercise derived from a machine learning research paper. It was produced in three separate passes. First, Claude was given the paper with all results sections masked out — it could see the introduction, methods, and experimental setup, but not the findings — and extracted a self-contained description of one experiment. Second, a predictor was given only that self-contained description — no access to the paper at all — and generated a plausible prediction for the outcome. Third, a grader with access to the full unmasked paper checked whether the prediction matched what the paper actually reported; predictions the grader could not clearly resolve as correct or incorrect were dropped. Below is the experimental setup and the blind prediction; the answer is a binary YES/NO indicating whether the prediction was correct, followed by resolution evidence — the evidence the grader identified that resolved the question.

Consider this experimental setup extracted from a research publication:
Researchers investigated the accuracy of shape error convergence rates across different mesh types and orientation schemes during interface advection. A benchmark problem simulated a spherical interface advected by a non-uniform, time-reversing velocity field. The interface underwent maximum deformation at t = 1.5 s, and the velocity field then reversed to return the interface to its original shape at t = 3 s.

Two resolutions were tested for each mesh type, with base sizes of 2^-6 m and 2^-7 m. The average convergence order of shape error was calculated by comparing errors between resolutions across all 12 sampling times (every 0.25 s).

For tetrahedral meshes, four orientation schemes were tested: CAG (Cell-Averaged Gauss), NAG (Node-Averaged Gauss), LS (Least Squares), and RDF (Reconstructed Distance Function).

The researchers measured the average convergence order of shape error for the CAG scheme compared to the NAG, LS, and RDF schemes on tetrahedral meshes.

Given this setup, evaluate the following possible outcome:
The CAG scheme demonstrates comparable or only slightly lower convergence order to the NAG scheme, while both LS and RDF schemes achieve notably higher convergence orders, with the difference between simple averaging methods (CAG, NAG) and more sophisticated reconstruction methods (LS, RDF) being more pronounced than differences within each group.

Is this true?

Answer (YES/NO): NO